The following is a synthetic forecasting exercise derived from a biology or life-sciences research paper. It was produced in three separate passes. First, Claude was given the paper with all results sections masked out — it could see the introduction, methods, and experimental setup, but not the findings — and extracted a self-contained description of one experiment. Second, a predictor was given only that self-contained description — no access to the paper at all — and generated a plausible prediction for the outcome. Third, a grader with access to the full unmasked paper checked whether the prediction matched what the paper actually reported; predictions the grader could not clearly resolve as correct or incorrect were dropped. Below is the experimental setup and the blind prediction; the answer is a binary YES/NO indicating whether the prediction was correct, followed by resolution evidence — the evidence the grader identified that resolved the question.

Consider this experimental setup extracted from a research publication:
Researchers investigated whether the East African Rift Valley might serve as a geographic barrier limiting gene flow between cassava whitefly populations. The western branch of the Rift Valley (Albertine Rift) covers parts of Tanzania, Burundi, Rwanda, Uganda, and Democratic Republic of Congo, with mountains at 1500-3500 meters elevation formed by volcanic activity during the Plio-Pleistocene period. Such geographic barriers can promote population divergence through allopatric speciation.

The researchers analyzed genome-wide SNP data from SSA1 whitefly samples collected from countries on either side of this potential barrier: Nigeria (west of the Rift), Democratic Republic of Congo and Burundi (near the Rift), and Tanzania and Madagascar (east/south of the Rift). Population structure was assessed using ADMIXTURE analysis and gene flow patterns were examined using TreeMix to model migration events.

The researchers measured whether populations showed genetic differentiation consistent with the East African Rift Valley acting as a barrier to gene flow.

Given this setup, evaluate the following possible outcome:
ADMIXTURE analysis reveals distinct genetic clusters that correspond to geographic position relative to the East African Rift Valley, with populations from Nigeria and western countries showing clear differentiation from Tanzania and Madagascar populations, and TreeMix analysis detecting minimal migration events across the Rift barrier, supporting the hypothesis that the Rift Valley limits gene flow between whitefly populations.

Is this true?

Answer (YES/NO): NO